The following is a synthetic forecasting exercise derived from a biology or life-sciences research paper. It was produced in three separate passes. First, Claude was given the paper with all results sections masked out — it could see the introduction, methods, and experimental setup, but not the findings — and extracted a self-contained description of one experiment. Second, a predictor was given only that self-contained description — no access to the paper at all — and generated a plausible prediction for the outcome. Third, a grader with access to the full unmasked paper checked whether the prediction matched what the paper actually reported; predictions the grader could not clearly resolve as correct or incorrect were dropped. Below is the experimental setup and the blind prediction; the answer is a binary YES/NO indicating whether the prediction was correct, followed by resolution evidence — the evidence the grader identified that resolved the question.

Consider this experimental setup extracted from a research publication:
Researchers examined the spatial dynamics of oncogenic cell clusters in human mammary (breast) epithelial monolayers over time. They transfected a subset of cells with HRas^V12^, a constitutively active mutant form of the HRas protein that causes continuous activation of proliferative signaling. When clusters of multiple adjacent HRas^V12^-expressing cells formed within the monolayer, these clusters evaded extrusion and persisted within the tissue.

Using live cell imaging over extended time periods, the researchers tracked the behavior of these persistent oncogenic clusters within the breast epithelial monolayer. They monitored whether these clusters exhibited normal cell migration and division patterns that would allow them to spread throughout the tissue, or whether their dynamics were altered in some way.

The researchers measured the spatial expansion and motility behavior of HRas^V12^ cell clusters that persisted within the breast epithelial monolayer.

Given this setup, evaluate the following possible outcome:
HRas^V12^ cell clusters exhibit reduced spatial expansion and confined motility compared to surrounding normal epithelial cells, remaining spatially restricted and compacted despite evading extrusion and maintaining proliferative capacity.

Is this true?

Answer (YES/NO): YES